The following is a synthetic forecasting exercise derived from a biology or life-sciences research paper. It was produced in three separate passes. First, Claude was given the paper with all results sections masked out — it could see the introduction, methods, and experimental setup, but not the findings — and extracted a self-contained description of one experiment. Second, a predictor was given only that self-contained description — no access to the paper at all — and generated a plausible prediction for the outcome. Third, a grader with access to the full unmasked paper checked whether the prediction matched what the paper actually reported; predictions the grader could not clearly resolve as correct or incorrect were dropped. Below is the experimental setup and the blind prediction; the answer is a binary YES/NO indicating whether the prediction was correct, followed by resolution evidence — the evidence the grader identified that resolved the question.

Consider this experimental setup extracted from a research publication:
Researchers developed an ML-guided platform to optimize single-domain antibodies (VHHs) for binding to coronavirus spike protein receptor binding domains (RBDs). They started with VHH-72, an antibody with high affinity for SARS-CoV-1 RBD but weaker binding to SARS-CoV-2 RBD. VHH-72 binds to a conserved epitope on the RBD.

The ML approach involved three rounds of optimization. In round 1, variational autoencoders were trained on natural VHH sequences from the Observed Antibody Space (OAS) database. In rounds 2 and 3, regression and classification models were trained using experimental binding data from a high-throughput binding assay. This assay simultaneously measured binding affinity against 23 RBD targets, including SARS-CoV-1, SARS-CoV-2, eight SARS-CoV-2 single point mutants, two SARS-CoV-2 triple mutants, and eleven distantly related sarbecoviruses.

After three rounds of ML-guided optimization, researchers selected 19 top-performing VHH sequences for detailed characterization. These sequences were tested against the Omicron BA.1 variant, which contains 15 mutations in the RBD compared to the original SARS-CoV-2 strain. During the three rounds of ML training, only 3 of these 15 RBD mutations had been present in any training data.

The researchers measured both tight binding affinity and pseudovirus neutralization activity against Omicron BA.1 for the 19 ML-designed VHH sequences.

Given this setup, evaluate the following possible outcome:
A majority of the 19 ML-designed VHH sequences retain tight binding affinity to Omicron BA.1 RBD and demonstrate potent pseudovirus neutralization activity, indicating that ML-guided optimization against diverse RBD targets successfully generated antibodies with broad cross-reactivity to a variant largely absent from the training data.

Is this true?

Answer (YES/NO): NO